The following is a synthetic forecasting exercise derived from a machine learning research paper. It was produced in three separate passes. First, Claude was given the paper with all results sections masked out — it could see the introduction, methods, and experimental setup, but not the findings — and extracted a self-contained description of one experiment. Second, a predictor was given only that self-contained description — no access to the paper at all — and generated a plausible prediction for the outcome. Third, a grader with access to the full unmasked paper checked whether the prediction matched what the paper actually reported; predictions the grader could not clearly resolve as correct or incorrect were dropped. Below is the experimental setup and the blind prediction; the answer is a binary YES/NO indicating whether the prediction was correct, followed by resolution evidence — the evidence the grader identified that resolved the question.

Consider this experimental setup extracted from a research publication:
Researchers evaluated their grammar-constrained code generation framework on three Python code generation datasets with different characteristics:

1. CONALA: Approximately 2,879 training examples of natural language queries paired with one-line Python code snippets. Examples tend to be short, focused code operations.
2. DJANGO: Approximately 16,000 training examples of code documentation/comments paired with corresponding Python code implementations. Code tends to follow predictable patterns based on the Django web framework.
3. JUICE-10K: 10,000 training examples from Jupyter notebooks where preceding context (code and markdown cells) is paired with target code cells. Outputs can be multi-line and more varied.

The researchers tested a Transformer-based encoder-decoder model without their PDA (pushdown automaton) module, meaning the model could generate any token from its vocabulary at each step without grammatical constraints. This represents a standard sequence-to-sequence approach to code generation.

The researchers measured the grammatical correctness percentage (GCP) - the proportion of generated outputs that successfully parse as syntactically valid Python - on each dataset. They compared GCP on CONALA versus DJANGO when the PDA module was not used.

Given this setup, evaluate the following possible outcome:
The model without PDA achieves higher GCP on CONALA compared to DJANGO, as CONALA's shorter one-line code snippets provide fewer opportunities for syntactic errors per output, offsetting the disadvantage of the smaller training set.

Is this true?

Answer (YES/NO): NO